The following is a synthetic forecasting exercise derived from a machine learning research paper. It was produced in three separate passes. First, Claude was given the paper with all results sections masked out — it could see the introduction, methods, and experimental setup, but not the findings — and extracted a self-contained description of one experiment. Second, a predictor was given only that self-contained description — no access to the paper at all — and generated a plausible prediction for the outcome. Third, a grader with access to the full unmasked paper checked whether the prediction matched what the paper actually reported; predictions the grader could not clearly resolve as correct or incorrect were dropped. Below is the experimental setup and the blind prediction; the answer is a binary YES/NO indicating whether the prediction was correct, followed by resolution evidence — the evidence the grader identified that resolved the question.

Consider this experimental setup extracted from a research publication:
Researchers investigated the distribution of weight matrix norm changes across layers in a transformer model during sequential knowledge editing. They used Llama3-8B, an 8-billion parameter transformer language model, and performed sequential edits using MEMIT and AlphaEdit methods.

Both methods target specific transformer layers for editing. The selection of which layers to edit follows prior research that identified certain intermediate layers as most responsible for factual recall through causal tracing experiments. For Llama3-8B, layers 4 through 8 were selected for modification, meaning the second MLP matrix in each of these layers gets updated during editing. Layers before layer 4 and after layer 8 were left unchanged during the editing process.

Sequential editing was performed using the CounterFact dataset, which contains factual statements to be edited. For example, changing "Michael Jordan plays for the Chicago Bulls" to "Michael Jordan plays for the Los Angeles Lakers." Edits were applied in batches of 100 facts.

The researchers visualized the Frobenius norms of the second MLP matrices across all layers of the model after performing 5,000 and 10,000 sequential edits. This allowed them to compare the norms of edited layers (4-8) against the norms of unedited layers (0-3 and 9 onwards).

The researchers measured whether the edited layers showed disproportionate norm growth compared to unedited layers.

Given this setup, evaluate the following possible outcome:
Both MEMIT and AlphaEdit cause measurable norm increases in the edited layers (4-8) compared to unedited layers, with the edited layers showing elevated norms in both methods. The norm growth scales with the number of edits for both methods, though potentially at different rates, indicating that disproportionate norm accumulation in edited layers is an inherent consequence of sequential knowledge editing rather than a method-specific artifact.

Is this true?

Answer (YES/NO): YES